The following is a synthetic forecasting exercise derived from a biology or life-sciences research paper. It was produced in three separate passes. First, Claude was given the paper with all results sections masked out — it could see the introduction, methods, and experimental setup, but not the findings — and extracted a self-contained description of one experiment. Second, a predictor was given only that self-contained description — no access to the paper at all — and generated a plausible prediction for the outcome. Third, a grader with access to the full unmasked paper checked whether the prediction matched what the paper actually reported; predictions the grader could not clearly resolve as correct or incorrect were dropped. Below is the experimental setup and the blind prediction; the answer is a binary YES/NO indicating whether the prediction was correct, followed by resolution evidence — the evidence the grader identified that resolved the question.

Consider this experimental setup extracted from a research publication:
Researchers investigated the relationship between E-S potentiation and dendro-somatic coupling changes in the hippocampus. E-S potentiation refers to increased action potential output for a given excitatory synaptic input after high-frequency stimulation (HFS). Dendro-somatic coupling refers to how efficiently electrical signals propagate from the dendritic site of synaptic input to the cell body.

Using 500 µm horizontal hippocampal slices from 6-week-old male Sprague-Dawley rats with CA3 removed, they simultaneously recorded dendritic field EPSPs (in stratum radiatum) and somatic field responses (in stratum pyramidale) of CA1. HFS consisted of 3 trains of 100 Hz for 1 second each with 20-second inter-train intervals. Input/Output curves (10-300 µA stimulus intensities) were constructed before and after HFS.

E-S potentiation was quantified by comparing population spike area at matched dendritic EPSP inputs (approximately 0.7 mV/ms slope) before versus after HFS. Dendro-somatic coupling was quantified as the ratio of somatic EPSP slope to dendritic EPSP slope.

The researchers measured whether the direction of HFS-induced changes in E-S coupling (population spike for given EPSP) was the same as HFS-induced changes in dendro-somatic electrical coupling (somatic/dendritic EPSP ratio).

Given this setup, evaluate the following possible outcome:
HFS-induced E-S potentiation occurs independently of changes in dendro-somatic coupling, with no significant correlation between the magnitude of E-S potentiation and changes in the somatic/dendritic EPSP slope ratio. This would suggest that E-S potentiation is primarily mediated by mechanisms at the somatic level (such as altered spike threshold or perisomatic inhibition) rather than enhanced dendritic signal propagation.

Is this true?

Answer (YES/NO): YES